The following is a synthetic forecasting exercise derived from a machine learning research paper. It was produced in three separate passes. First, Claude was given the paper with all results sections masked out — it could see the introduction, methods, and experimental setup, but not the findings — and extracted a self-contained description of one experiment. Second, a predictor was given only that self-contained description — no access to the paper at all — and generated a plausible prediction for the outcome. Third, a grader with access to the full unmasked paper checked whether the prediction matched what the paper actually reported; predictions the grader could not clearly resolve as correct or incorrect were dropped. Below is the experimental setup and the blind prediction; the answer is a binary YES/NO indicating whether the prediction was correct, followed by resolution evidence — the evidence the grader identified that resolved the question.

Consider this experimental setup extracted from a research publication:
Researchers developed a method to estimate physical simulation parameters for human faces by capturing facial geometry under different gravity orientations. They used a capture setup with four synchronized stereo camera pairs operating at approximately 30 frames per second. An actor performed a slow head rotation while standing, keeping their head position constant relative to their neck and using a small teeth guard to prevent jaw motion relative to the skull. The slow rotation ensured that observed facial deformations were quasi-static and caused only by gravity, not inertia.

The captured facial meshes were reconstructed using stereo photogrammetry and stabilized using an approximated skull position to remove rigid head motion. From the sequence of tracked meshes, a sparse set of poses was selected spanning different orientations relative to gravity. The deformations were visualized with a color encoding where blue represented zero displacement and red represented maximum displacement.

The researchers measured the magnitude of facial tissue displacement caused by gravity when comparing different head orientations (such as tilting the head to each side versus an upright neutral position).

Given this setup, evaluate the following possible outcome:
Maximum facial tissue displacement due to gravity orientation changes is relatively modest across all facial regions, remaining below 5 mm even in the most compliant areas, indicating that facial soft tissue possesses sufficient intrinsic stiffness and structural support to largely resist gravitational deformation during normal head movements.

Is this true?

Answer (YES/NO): YES